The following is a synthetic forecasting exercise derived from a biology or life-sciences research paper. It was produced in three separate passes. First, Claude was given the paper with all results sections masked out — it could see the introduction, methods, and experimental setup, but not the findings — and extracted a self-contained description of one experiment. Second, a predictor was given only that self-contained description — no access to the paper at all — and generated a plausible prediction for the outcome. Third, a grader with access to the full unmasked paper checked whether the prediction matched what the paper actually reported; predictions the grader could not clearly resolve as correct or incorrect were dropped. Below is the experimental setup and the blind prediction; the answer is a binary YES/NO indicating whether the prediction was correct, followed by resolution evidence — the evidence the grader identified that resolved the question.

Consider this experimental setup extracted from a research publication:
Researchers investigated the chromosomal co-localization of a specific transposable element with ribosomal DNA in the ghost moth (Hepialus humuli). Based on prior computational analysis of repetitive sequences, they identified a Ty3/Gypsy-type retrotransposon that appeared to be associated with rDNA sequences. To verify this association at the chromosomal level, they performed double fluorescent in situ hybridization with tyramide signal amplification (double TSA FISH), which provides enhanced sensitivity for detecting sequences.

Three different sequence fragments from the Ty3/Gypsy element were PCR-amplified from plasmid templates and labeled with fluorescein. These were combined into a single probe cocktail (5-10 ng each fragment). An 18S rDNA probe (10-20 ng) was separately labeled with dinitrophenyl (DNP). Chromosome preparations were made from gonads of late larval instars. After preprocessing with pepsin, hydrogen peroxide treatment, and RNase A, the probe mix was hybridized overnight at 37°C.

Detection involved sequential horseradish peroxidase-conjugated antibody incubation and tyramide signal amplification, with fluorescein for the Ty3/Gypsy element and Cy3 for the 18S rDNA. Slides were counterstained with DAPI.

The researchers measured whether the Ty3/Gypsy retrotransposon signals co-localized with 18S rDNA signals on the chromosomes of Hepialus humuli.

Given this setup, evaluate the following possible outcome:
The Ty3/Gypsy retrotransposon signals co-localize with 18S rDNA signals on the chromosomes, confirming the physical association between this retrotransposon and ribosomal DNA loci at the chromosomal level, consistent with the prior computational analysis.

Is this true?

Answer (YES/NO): YES